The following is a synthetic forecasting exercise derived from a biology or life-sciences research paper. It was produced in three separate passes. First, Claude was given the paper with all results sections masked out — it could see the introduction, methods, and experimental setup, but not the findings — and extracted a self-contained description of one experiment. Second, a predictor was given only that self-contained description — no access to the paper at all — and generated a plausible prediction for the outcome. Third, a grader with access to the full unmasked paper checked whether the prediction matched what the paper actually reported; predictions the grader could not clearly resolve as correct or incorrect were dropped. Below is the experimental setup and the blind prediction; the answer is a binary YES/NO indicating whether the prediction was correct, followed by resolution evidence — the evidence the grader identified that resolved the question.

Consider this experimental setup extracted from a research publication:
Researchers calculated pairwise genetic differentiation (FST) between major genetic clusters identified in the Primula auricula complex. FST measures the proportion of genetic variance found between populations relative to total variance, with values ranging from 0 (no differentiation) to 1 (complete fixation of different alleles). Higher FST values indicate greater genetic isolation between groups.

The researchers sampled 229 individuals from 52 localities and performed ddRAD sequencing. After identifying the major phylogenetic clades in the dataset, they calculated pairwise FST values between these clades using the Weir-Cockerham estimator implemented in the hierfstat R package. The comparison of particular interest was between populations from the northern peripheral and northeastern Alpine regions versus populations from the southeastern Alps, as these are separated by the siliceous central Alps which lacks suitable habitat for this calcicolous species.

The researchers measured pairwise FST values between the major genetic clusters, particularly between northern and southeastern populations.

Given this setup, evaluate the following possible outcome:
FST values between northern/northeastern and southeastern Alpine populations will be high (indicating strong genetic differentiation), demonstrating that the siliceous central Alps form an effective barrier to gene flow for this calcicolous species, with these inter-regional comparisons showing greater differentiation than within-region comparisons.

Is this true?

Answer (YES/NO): YES